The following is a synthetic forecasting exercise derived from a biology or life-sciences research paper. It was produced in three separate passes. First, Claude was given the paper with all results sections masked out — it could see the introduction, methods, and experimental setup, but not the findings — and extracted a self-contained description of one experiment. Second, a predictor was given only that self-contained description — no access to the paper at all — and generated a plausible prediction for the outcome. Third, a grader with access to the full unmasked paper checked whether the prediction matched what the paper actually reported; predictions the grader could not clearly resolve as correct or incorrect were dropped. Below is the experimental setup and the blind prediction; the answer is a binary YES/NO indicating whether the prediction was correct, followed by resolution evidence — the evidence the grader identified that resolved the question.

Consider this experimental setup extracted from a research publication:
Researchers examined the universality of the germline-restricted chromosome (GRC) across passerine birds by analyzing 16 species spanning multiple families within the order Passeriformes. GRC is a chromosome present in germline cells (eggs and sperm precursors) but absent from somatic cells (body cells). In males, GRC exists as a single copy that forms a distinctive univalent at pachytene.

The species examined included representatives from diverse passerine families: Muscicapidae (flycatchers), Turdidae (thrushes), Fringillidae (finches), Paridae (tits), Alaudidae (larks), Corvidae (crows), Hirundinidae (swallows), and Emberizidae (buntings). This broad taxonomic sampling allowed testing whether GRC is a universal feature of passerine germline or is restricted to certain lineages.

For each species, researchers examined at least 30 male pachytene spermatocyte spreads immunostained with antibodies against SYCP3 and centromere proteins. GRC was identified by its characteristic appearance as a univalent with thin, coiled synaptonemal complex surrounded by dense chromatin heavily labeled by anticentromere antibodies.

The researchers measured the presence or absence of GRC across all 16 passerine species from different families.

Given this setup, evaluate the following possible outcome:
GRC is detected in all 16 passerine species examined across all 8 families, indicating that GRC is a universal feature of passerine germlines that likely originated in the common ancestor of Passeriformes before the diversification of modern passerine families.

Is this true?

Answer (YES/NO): YES